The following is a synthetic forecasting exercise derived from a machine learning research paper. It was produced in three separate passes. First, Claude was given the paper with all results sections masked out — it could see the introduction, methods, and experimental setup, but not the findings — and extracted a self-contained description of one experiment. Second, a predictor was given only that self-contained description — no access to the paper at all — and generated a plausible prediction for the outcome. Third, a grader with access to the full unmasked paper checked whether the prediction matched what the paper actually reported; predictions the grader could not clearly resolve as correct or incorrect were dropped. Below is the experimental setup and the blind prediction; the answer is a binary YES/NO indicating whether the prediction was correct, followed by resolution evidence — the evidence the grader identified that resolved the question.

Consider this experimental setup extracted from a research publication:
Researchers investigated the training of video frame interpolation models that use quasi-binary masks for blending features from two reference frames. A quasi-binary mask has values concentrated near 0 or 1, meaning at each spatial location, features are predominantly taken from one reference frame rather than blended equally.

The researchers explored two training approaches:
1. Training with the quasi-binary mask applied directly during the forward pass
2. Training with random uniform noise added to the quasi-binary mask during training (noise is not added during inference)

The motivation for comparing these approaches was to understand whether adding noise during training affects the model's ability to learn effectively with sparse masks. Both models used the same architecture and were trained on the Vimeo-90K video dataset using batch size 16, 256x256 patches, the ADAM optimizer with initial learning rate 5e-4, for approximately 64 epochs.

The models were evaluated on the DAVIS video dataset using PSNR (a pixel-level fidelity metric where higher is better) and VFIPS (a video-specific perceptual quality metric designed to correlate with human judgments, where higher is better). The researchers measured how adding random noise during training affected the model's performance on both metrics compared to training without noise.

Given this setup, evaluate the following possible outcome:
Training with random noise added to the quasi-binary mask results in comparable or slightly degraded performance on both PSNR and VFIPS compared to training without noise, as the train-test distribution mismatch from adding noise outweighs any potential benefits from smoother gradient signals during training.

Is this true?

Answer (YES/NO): NO